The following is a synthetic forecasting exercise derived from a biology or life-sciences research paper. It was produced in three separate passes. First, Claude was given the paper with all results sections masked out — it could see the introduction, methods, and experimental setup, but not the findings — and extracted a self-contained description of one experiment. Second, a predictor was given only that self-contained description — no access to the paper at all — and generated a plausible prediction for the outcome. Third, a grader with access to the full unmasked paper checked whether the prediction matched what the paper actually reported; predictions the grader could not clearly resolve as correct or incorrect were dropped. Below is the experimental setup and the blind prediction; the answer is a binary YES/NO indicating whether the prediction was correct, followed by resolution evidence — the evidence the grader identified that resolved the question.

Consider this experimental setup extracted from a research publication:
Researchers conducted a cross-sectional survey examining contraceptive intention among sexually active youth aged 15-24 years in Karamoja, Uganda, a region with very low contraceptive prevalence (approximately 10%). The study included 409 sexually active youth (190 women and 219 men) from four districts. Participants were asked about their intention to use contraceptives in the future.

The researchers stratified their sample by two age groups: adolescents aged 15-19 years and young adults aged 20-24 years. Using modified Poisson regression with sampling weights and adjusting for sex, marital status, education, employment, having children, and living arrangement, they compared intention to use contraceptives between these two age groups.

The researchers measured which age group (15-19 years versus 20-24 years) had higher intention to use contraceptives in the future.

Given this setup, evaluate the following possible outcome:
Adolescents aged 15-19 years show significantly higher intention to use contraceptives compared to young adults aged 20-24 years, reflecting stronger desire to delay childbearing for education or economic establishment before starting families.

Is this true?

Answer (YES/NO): NO